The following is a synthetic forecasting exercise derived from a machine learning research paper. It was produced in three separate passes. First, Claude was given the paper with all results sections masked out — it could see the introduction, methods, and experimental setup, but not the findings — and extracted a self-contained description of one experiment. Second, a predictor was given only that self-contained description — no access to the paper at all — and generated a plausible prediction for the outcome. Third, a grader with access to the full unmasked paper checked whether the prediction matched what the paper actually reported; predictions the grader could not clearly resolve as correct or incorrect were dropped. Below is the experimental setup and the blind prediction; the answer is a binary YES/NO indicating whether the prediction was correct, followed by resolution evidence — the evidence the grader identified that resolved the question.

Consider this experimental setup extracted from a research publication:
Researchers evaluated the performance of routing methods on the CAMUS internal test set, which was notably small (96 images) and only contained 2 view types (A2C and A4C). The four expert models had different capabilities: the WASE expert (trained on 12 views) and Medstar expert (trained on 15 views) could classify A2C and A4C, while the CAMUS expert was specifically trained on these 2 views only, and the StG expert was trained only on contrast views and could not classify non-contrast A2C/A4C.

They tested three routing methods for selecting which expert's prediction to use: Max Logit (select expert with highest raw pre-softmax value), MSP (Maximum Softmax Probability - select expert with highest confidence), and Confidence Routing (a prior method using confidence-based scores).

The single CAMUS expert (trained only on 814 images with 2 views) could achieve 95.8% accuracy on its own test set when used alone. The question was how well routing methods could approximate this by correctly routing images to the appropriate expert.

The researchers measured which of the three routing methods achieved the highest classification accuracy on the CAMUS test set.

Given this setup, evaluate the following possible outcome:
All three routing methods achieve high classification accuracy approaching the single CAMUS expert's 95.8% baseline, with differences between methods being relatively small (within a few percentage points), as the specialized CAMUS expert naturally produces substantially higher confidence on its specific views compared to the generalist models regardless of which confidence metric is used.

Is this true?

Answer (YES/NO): NO